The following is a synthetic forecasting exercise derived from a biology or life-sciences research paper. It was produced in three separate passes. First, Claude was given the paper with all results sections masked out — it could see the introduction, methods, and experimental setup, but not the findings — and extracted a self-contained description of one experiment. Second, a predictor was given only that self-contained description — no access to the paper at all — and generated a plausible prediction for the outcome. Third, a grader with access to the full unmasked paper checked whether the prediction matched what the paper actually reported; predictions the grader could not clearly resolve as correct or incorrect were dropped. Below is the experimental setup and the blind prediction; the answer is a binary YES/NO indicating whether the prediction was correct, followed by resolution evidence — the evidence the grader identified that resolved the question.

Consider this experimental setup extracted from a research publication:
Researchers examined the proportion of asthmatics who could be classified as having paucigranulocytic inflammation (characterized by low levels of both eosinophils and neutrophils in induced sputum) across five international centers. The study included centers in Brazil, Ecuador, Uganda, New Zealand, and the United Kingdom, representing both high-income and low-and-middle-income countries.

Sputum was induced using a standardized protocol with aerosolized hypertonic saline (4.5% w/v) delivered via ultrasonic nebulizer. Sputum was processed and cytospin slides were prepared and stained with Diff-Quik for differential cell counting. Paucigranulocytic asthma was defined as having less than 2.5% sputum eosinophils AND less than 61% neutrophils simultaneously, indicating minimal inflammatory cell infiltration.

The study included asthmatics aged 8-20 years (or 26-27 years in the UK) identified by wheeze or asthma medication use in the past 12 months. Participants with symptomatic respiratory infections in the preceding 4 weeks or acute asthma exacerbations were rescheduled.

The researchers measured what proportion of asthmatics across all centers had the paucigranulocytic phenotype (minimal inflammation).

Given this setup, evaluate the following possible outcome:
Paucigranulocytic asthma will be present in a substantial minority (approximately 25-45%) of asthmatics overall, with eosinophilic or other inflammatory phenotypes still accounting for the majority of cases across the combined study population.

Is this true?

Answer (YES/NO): NO